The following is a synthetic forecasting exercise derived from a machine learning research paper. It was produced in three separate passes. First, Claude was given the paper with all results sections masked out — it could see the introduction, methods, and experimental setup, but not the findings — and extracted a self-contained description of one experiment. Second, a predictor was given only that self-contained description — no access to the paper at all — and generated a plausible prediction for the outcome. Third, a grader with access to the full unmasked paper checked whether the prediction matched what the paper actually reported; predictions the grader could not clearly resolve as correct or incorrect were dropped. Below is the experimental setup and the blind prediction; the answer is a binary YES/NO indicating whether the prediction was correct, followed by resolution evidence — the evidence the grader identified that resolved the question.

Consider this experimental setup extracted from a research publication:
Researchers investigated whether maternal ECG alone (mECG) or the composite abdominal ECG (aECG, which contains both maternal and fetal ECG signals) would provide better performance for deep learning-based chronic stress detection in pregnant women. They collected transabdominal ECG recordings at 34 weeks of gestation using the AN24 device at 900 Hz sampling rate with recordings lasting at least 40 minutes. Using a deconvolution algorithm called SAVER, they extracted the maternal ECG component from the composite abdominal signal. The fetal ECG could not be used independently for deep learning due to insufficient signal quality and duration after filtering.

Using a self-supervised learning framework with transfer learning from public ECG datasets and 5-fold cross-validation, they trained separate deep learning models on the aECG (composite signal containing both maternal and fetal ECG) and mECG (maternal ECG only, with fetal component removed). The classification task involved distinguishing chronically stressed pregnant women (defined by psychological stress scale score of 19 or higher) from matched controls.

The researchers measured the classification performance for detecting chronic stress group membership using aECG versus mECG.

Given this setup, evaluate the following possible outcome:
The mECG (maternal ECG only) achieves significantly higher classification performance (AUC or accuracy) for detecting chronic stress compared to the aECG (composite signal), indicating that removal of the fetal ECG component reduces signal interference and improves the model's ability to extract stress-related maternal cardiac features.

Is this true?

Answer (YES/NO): YES